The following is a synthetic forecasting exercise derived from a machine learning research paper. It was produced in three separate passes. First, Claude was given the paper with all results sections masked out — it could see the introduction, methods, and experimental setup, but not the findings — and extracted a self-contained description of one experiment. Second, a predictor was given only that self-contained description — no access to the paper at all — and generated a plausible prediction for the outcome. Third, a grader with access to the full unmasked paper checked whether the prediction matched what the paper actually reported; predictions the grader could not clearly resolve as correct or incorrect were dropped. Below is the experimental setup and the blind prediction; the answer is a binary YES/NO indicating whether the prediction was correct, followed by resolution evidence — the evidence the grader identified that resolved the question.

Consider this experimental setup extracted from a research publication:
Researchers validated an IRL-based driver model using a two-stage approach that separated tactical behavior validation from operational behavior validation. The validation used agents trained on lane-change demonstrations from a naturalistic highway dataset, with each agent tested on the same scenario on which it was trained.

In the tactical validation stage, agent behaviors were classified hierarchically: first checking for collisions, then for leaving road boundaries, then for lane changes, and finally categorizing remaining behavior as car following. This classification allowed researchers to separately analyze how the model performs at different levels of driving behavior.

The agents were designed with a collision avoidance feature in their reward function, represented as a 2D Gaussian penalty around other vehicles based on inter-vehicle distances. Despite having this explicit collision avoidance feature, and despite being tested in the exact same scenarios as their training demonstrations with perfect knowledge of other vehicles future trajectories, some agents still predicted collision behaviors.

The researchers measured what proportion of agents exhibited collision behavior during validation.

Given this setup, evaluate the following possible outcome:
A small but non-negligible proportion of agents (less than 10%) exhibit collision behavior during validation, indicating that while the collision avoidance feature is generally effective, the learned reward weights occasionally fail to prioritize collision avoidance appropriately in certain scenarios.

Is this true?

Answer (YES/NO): NO